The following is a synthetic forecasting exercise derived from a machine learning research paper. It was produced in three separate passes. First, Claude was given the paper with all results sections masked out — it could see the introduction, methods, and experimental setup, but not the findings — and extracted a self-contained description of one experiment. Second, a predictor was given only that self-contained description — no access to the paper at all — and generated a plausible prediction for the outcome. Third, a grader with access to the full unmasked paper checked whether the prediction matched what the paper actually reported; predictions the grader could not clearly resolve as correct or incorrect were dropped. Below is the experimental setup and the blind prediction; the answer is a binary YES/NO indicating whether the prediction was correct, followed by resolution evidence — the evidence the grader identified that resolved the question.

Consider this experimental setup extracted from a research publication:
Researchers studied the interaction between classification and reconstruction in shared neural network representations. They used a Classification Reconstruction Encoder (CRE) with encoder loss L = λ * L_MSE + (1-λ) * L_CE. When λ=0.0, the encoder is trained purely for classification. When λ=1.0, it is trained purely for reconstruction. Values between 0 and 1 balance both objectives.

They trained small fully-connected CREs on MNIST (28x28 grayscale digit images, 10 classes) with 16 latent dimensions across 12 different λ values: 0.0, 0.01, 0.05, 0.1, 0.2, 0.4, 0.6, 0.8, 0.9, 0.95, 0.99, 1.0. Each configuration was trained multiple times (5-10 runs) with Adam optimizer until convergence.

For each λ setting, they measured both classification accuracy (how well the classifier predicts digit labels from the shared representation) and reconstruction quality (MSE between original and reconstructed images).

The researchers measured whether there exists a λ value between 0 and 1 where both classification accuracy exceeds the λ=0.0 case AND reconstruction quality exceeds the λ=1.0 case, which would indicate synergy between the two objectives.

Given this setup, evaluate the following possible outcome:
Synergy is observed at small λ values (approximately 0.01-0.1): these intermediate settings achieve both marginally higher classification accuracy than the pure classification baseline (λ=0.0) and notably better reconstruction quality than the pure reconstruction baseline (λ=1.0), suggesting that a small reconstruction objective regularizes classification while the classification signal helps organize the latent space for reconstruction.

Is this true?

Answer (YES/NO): NO